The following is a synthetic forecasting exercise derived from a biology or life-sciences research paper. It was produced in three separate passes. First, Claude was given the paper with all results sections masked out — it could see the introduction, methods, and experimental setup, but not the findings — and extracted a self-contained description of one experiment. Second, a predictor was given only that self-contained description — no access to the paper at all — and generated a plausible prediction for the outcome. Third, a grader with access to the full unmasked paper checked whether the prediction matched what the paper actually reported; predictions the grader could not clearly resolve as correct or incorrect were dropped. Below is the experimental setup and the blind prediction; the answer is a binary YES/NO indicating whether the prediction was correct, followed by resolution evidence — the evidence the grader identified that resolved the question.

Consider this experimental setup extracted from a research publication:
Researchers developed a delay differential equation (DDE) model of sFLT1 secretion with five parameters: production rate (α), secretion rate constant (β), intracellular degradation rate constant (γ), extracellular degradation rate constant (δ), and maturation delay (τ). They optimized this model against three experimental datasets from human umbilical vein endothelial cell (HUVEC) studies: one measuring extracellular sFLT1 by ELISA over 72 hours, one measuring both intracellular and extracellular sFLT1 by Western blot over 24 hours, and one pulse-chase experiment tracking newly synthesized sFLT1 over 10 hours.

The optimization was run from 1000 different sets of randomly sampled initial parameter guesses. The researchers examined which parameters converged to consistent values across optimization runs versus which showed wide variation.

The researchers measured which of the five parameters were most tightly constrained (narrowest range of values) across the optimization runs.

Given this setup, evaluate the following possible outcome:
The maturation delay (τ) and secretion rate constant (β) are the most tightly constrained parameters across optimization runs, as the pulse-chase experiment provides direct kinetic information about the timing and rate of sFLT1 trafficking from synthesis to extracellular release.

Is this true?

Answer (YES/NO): NO